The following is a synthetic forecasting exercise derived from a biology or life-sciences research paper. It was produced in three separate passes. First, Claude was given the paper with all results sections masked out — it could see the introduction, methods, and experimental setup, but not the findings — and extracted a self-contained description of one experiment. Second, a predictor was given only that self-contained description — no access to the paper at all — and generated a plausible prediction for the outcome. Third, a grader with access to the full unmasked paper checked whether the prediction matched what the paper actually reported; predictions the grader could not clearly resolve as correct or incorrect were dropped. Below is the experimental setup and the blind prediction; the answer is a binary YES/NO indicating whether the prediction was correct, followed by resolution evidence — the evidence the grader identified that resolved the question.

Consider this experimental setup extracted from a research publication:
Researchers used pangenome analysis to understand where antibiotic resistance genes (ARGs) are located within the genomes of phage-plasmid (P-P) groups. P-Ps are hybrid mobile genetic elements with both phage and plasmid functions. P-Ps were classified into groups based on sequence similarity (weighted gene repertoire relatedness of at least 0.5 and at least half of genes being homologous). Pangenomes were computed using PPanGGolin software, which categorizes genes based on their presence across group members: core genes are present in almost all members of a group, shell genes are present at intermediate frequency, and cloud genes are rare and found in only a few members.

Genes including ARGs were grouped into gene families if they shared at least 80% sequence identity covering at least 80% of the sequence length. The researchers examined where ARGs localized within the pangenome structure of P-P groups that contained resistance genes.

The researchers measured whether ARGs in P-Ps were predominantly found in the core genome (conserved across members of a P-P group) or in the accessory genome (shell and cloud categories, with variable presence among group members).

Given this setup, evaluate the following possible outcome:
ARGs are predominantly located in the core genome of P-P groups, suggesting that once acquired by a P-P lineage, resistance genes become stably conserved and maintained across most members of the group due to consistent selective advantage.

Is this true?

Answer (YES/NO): NO